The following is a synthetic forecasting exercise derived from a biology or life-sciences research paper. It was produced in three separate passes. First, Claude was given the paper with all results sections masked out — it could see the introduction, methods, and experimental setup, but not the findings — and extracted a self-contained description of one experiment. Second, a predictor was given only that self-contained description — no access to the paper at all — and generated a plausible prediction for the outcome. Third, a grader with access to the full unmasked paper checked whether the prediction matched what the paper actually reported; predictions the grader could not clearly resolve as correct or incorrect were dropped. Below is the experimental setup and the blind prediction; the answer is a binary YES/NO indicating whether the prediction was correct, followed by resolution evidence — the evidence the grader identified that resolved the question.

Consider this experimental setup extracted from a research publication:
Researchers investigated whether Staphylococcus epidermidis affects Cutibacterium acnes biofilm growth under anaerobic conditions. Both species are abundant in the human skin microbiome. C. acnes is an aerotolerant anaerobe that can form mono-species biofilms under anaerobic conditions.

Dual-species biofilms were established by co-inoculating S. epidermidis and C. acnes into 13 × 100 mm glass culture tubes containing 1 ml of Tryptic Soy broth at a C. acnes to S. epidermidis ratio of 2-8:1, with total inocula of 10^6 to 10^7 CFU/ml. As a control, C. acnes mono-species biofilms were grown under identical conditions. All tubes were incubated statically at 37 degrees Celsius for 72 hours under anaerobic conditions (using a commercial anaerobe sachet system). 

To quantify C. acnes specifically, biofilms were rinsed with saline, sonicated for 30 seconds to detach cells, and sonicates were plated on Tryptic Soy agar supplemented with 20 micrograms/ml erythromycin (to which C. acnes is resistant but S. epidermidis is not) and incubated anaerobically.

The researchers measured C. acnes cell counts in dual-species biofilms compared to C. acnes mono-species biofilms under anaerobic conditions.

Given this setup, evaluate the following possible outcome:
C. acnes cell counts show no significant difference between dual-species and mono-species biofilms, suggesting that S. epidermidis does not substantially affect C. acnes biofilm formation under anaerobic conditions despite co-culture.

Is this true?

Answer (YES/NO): NO